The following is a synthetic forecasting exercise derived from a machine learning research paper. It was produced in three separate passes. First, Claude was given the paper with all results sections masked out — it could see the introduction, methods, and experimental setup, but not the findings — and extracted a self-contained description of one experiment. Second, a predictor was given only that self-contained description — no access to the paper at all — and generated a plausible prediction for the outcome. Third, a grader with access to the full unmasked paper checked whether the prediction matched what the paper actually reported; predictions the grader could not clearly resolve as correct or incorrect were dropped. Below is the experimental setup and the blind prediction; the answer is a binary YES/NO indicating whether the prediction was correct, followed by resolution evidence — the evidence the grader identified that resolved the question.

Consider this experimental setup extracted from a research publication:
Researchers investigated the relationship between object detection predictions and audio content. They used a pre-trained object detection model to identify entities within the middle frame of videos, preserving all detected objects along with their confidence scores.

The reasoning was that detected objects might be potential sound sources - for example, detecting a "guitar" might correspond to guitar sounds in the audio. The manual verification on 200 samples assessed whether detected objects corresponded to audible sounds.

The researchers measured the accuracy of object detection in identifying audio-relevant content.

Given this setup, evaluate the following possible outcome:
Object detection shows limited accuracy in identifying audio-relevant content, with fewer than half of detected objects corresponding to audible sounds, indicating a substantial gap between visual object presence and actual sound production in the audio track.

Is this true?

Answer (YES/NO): NO